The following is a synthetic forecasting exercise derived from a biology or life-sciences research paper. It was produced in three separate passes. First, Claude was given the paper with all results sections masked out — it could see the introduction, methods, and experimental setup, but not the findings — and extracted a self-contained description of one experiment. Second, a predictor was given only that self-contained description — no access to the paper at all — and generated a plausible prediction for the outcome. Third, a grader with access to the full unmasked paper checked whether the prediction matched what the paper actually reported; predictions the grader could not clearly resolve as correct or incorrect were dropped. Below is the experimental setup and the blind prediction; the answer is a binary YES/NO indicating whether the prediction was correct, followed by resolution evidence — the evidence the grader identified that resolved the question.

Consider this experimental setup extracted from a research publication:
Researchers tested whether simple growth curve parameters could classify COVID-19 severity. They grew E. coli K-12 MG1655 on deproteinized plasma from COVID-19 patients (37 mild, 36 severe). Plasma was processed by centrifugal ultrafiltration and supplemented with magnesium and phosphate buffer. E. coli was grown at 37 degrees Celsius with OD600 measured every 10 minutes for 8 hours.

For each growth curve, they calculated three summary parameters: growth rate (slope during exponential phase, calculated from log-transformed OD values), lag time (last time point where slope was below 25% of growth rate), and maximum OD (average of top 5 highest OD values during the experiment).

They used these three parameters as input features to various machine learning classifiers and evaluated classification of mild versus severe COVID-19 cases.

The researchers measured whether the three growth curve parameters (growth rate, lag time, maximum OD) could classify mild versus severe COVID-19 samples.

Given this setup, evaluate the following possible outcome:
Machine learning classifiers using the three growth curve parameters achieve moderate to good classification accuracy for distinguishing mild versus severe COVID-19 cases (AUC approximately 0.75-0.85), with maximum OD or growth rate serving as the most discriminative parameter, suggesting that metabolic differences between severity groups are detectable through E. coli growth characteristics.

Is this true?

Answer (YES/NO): NO